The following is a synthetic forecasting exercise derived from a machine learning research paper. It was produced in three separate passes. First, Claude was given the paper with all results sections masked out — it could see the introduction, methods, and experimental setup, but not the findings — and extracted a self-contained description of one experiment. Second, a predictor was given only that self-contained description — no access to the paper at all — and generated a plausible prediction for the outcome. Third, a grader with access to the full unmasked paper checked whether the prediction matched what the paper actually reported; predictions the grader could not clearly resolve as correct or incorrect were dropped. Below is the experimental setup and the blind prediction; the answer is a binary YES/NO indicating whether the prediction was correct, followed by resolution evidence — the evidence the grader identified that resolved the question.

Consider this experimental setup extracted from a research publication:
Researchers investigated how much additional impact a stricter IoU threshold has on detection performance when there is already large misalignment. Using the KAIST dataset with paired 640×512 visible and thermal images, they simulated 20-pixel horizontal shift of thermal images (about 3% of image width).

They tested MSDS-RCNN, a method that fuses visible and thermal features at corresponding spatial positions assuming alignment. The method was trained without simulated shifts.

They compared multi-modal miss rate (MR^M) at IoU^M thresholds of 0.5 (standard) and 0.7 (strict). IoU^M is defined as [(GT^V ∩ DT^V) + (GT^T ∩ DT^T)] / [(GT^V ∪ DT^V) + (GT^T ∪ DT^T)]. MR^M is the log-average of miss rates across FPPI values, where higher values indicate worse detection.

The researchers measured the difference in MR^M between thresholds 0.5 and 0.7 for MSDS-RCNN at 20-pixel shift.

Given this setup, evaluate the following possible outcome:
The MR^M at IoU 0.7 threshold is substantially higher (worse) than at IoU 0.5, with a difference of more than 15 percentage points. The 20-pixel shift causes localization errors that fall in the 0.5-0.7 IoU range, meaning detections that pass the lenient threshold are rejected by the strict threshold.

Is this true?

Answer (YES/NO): NO